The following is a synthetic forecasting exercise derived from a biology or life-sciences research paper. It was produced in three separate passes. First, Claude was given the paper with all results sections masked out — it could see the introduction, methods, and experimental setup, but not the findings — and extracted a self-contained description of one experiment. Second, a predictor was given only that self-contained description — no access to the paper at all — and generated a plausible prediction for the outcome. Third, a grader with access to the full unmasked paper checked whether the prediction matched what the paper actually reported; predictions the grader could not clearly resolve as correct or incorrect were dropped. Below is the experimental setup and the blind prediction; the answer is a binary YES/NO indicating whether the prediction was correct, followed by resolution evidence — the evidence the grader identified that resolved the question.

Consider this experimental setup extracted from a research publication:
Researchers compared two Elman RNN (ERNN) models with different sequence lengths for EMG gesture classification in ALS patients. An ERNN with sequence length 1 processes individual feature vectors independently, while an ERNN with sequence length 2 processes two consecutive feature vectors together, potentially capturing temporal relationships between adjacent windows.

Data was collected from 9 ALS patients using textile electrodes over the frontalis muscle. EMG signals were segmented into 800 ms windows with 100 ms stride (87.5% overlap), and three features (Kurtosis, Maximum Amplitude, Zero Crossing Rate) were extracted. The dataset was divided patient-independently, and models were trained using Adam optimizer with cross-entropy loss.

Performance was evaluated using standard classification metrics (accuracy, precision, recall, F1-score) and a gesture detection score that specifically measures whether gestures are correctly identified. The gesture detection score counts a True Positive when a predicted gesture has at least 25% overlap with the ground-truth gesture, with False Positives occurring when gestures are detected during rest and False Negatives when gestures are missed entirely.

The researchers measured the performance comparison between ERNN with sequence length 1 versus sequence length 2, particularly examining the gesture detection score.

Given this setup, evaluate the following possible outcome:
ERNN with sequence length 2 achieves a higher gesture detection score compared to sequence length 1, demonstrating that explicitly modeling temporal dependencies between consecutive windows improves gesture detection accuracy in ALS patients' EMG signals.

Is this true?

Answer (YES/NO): NO